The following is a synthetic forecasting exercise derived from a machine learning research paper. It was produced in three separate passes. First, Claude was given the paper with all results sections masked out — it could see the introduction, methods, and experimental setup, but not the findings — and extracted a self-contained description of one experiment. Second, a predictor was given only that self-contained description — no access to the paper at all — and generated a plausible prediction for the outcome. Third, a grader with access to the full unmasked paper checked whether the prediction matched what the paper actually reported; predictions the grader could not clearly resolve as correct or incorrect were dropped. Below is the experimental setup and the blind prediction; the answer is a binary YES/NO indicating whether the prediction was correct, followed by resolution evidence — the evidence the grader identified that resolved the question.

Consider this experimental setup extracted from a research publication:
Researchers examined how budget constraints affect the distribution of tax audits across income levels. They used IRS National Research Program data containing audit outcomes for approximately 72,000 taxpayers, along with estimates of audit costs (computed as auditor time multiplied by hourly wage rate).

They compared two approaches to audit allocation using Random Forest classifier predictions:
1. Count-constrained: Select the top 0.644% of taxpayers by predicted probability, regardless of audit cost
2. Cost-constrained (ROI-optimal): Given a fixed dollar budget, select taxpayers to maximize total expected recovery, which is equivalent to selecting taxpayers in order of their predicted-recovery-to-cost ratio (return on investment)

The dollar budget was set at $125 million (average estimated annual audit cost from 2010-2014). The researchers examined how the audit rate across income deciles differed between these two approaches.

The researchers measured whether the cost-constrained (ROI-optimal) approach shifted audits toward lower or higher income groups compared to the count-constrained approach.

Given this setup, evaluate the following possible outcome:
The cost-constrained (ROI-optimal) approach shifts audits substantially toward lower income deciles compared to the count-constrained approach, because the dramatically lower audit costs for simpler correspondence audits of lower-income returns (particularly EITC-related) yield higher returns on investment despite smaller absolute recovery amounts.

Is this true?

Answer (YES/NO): YES